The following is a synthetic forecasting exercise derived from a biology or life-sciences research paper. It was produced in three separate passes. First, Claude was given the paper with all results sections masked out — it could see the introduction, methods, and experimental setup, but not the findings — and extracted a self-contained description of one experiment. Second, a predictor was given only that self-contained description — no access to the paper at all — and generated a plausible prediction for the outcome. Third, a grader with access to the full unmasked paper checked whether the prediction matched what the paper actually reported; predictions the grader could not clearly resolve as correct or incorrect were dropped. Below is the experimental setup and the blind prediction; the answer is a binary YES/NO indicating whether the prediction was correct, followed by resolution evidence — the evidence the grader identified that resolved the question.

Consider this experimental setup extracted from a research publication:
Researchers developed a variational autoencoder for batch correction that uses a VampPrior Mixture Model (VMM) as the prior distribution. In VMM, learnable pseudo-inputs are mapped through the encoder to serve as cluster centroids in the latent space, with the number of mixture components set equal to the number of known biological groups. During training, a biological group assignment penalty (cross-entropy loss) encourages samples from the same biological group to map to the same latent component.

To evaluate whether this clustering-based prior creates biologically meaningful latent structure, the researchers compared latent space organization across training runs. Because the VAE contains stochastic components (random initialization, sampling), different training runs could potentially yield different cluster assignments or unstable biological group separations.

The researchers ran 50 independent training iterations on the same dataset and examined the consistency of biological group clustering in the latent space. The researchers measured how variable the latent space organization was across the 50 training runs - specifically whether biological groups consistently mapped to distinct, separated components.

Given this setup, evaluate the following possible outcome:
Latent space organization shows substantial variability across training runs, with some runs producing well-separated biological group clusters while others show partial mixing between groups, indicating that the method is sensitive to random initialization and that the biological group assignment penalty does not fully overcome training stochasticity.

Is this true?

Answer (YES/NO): NO